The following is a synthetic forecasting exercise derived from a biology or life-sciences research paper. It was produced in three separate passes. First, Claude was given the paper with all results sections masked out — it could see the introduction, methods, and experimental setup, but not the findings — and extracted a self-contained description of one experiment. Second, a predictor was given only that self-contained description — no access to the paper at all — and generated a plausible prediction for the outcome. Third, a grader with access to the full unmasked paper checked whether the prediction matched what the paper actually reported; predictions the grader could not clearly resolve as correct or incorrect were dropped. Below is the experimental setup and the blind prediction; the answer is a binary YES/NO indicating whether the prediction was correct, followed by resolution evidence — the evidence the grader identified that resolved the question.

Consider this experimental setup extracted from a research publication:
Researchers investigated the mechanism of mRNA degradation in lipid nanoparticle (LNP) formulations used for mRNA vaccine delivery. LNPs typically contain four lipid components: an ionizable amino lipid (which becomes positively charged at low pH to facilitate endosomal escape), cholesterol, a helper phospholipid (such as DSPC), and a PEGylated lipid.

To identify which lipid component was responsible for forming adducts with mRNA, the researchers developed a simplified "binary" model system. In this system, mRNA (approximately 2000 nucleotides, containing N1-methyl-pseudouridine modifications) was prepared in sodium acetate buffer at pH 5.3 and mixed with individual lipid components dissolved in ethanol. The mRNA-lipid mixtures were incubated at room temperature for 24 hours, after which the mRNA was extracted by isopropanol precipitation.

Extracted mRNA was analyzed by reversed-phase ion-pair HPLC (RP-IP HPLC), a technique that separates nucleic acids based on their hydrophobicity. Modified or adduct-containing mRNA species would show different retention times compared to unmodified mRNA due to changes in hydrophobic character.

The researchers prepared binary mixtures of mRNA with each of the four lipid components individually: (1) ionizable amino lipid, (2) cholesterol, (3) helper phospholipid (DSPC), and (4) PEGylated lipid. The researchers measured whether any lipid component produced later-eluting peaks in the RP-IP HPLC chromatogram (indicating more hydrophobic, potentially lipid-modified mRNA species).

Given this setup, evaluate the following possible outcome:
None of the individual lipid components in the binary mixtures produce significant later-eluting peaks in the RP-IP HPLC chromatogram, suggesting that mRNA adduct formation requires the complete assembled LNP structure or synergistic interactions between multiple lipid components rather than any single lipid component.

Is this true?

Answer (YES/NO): NO